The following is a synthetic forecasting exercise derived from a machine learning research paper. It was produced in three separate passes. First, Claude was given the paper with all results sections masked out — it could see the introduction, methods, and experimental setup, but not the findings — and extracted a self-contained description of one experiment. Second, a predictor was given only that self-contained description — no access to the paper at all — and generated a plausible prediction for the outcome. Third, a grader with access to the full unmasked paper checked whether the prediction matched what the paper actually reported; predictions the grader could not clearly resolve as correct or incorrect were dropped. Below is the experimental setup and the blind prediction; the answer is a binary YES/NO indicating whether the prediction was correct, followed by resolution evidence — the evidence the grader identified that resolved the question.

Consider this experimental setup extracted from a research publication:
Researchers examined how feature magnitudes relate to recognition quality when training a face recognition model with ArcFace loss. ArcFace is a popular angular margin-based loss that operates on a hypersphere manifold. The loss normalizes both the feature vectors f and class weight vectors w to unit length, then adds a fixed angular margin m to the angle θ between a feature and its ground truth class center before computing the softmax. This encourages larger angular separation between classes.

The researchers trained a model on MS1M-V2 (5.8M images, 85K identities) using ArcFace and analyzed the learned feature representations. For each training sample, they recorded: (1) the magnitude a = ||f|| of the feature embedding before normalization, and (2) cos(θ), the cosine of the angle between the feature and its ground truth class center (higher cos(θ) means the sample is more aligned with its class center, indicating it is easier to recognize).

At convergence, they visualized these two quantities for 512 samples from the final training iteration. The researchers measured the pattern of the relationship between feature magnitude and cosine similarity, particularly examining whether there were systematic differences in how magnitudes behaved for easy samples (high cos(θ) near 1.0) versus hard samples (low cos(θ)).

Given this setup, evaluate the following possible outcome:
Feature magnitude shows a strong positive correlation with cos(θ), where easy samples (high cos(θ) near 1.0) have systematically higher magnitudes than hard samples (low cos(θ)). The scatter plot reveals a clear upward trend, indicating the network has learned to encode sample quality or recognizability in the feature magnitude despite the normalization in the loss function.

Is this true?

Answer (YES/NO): NO